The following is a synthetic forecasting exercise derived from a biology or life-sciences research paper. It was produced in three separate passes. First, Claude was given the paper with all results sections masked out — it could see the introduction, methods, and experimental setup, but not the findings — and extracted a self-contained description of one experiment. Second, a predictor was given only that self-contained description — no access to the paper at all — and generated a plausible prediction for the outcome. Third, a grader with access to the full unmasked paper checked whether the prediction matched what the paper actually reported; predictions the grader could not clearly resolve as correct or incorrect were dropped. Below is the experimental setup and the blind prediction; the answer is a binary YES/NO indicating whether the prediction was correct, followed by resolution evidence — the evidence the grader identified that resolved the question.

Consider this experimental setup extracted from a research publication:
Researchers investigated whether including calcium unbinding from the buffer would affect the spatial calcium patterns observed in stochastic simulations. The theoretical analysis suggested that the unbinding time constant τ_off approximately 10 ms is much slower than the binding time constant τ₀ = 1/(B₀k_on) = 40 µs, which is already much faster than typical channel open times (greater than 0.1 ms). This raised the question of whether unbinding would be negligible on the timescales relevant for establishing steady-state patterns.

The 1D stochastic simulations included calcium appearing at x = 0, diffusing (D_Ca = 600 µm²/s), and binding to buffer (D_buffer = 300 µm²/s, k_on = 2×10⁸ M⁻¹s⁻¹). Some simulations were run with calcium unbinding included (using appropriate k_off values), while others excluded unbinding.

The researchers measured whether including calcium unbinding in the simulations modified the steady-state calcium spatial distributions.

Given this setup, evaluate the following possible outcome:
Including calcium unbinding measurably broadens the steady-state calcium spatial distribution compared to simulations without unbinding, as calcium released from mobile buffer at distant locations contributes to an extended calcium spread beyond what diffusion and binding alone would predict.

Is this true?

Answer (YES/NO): NO